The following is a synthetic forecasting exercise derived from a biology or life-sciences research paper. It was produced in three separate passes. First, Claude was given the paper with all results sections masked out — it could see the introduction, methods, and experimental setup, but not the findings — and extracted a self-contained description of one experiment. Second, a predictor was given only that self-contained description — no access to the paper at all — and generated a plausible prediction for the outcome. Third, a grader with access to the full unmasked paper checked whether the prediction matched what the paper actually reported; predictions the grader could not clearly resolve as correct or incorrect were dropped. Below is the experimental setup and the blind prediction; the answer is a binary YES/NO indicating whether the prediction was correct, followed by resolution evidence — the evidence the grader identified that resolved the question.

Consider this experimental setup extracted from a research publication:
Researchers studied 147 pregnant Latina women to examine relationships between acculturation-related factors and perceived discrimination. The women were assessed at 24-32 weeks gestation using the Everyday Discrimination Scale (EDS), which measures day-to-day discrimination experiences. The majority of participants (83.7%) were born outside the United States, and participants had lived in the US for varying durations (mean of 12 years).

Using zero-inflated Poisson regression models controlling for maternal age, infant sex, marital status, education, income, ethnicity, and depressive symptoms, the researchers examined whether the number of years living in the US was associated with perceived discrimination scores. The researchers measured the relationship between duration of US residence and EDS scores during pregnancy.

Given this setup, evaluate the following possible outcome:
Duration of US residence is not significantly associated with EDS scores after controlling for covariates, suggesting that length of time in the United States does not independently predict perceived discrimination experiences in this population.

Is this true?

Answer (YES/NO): NO